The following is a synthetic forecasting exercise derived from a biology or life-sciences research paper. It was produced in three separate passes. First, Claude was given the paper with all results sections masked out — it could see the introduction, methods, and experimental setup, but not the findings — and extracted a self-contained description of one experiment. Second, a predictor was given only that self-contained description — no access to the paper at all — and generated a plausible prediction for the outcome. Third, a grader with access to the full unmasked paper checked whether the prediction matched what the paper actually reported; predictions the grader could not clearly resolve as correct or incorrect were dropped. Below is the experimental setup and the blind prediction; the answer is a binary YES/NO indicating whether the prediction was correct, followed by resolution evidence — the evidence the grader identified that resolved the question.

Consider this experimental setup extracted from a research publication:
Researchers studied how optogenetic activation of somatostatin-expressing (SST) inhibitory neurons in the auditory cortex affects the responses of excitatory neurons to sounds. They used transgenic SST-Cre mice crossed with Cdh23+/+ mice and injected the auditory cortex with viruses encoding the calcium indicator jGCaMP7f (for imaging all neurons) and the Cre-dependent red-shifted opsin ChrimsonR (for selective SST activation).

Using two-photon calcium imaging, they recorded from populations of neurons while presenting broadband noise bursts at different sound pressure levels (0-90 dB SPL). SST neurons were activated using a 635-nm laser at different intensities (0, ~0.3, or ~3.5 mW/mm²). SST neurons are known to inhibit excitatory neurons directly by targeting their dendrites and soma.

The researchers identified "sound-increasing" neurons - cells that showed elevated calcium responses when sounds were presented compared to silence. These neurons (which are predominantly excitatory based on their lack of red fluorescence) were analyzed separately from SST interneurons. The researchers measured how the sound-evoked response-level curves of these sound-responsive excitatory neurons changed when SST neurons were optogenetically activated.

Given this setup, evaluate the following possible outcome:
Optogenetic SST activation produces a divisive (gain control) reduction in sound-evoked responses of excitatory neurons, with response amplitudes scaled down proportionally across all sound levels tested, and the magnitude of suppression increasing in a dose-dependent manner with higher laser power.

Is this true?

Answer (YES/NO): NO